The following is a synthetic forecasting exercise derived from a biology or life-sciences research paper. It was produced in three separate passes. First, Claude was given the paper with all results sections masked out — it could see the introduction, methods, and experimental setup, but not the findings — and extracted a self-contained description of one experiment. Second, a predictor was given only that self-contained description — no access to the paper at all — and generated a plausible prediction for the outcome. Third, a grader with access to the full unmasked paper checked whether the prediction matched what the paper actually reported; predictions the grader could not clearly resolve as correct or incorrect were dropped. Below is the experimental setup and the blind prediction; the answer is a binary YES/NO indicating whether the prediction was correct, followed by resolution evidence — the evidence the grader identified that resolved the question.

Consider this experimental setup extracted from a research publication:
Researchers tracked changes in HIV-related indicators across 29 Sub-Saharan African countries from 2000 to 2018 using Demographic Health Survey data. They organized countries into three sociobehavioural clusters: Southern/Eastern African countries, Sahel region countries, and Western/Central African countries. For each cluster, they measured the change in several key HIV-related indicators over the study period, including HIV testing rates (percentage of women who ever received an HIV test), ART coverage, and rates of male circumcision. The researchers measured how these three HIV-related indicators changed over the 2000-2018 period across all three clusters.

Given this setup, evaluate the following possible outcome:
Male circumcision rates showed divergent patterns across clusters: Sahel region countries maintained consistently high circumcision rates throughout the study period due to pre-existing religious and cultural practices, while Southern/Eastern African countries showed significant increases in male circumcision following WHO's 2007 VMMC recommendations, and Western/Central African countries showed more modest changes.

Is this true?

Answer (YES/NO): NO